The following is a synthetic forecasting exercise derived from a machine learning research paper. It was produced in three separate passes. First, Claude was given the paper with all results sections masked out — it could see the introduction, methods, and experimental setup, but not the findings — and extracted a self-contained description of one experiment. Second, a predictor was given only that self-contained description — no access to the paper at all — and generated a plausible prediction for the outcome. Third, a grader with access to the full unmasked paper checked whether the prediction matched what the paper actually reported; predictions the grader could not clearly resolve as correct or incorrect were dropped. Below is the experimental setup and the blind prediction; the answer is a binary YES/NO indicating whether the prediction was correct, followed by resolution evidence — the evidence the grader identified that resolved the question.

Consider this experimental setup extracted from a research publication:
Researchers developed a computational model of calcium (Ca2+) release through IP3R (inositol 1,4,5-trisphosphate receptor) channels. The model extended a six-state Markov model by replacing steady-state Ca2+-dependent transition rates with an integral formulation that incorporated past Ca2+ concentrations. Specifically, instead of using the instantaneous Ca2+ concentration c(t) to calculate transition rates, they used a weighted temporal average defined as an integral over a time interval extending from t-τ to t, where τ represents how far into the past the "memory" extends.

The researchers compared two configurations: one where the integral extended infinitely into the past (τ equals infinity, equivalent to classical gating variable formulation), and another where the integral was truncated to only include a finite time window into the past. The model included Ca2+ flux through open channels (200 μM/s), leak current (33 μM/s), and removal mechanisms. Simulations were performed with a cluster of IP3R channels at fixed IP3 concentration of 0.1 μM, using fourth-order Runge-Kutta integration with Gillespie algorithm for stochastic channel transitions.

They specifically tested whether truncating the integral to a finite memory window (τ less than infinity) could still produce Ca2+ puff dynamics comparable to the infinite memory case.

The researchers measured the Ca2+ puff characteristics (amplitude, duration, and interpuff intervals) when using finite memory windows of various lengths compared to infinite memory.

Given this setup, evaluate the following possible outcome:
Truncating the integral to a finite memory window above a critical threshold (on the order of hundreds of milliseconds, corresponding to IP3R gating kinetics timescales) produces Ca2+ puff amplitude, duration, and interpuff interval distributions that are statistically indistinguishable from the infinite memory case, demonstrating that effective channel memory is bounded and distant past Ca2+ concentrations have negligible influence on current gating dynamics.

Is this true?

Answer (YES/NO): NO